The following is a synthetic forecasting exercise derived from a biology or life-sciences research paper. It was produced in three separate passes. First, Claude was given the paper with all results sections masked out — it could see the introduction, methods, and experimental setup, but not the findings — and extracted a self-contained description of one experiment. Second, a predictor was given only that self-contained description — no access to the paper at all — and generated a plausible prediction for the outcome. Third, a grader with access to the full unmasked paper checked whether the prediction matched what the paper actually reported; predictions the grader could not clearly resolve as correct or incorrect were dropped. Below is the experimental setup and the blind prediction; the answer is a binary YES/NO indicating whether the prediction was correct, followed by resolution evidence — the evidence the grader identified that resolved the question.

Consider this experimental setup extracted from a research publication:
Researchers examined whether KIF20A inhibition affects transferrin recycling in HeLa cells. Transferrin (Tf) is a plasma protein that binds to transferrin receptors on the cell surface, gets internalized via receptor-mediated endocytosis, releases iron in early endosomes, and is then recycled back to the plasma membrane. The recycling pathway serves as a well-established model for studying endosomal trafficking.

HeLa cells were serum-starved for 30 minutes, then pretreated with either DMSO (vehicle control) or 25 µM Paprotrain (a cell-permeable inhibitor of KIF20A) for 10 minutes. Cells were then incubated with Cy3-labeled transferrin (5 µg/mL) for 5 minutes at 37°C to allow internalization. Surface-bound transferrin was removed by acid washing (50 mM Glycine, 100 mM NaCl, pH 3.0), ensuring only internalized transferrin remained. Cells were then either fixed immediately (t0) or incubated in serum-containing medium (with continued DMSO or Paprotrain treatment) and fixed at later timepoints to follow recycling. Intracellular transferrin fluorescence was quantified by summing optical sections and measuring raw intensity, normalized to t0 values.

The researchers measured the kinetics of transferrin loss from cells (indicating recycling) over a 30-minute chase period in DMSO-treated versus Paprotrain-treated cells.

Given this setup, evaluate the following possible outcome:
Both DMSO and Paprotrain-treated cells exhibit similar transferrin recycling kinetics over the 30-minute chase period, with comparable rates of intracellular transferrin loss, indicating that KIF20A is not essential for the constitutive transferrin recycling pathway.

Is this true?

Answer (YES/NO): NO